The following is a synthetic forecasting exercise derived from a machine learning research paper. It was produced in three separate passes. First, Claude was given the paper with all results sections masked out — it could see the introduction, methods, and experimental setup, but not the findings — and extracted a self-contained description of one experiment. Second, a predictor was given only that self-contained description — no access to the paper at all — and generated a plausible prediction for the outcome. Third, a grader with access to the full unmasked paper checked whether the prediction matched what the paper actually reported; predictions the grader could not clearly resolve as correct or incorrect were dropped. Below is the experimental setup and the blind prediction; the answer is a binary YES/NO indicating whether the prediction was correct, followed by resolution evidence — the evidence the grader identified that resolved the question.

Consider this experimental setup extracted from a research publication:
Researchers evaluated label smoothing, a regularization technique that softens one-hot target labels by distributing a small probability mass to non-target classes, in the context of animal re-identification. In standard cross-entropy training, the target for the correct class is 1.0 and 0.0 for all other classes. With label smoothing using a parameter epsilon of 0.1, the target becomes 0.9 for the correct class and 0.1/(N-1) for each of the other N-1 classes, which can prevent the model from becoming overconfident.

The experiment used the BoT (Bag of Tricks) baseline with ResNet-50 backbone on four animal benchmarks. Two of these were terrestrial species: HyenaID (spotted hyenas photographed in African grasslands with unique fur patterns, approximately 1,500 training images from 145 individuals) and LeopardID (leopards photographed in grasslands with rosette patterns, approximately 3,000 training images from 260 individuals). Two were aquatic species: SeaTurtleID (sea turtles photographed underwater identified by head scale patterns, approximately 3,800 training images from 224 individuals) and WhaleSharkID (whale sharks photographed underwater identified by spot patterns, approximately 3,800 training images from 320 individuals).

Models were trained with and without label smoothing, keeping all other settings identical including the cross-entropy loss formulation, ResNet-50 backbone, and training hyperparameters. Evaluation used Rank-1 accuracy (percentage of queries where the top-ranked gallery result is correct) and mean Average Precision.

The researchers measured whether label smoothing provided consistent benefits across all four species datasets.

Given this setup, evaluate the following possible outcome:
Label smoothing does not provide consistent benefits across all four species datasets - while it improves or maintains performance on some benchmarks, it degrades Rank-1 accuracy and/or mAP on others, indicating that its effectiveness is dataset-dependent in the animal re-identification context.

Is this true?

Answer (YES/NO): YES